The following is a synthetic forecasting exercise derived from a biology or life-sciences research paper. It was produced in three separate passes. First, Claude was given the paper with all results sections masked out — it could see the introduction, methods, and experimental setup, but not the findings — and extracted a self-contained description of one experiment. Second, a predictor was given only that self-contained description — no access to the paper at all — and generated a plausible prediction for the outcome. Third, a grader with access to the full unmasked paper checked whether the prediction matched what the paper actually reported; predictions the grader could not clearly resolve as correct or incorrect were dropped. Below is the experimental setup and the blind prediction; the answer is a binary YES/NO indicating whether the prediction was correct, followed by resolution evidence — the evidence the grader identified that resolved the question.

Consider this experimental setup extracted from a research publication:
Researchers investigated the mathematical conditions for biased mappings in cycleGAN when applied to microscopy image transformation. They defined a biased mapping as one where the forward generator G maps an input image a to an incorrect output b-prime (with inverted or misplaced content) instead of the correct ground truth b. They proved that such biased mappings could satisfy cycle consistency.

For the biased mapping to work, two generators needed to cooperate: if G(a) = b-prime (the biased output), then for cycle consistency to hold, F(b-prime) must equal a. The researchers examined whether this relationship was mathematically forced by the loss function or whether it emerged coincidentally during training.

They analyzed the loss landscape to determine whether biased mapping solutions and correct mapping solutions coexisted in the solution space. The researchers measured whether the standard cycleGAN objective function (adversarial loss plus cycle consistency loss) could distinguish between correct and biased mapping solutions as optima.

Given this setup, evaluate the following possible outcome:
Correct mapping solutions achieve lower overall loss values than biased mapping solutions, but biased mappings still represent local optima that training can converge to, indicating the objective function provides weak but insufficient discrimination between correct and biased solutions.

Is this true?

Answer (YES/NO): NO